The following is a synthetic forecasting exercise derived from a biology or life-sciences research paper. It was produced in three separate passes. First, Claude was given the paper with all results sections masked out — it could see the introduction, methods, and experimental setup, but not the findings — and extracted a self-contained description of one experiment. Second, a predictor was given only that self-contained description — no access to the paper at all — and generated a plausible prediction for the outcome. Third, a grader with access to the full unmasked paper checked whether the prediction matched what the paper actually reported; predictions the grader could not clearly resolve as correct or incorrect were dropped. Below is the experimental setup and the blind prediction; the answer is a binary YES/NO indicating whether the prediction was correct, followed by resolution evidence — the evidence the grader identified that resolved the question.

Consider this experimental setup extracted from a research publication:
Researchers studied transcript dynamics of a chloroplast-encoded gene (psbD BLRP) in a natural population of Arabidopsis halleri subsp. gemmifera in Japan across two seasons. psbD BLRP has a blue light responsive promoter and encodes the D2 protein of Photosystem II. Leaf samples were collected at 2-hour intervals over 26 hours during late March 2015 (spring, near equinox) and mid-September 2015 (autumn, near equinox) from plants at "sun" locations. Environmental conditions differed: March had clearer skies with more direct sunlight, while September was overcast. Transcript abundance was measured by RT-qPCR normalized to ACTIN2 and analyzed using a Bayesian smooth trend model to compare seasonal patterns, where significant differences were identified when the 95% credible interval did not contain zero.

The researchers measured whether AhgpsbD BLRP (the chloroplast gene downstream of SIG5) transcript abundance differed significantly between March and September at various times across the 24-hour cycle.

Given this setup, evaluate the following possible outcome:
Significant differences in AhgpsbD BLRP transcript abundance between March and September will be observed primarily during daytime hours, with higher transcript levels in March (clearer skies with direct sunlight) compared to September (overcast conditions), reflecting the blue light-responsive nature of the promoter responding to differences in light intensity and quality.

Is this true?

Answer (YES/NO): NO